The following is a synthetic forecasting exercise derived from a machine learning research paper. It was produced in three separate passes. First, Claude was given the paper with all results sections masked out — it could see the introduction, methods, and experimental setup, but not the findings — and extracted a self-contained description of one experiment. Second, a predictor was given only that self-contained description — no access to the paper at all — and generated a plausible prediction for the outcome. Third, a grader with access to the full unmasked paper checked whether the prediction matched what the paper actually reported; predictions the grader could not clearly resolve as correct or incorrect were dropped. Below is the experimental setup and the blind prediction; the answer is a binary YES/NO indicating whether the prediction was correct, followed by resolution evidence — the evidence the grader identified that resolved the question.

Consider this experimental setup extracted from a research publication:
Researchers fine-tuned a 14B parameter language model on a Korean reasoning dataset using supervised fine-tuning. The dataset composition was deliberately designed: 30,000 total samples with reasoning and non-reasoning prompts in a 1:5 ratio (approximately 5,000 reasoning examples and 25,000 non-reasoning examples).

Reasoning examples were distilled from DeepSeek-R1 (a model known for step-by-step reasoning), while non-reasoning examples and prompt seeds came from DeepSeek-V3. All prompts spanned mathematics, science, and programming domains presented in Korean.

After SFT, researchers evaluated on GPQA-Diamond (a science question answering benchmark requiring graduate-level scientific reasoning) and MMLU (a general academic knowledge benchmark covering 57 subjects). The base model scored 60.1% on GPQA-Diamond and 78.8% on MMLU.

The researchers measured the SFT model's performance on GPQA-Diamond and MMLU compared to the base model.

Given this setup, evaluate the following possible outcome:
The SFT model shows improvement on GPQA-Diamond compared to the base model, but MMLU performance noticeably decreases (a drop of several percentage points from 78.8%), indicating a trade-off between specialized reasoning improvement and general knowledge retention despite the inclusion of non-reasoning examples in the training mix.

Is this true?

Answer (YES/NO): NO